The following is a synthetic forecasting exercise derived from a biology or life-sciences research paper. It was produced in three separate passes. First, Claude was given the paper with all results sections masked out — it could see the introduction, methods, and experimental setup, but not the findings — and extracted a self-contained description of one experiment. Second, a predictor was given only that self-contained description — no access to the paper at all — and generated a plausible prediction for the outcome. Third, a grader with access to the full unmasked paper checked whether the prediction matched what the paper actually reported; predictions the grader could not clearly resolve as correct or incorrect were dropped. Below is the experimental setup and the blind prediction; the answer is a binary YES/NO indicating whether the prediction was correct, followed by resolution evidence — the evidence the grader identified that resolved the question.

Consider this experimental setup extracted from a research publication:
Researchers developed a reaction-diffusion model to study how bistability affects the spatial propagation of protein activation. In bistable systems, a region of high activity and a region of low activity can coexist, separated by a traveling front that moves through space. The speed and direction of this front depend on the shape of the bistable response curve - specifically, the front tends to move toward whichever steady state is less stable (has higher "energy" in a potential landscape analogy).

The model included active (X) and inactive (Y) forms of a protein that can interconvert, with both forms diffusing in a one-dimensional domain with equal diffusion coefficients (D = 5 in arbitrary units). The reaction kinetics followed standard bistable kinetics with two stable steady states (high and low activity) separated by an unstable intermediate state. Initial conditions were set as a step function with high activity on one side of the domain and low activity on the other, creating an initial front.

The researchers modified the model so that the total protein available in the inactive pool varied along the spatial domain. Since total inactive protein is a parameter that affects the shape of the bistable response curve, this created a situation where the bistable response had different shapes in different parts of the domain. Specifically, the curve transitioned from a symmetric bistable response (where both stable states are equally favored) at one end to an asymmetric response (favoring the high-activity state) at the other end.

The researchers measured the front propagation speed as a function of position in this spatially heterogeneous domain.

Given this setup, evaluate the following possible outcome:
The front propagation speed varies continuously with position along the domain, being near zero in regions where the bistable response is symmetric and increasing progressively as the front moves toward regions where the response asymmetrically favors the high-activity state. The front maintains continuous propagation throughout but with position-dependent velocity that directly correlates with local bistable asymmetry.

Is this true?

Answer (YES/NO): NO